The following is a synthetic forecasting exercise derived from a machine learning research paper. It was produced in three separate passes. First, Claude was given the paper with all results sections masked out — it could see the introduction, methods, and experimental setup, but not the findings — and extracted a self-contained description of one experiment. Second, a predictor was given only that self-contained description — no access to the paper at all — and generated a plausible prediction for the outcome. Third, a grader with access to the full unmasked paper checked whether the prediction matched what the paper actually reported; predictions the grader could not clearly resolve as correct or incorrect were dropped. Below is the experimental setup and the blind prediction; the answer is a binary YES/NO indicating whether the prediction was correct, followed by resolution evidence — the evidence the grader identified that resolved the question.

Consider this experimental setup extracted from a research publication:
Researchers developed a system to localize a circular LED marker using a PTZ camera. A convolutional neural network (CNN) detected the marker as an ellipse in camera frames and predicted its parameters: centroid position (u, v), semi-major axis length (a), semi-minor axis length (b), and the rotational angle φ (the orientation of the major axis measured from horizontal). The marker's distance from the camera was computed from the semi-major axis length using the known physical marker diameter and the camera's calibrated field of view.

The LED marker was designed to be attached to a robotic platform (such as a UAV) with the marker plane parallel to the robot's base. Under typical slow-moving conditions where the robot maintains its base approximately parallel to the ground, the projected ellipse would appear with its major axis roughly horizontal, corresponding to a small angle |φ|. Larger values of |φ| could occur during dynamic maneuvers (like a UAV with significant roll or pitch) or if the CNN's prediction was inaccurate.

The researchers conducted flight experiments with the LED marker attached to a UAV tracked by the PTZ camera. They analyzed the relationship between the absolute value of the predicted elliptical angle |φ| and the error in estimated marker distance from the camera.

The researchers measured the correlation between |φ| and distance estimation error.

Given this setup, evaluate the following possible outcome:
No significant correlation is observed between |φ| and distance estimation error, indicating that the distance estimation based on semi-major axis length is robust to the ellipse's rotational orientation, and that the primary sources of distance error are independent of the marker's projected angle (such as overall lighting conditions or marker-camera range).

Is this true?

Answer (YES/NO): NO